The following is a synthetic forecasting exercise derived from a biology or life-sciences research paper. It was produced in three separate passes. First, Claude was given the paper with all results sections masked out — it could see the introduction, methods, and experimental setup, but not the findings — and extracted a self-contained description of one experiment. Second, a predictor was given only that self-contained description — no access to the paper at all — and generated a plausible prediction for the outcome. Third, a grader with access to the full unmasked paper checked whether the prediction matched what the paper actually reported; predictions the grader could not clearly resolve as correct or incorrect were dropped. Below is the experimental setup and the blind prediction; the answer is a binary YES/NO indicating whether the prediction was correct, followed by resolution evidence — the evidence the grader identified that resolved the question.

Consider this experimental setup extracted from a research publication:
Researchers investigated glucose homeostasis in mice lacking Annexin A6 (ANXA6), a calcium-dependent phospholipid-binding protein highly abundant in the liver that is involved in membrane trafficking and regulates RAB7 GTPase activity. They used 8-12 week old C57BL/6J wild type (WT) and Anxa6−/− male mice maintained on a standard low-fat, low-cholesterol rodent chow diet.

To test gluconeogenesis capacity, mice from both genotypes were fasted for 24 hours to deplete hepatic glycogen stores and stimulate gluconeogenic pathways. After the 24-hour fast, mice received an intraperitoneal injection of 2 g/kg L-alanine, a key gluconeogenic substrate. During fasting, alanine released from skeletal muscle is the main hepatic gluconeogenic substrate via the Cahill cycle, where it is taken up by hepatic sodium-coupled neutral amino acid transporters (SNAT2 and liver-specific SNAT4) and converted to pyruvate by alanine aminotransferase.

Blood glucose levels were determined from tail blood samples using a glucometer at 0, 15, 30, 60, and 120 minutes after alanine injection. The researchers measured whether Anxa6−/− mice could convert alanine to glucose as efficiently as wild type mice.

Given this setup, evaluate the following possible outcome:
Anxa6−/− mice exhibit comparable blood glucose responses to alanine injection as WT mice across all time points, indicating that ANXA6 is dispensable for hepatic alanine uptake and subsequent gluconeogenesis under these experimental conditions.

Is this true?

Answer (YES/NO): NO